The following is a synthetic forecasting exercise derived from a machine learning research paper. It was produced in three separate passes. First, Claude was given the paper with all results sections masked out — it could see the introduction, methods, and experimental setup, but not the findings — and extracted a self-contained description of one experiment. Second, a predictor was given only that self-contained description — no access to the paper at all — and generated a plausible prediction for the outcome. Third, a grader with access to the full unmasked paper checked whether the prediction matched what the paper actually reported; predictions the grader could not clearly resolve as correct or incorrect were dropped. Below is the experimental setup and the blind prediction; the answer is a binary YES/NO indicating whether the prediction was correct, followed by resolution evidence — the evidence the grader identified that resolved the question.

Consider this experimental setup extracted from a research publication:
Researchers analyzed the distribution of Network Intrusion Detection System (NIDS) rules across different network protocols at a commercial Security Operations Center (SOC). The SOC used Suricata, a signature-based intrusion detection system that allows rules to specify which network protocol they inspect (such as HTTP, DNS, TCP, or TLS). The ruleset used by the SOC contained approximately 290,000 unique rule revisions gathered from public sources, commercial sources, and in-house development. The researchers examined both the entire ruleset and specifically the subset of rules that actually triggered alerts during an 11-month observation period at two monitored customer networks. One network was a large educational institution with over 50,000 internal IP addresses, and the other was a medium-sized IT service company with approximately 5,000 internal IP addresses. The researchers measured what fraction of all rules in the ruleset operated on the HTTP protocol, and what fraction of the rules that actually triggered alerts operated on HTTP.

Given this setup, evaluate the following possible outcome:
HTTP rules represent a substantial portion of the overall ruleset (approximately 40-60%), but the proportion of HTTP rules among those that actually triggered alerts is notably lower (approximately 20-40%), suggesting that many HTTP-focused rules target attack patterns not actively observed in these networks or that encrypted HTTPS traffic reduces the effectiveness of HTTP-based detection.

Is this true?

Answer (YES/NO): NO